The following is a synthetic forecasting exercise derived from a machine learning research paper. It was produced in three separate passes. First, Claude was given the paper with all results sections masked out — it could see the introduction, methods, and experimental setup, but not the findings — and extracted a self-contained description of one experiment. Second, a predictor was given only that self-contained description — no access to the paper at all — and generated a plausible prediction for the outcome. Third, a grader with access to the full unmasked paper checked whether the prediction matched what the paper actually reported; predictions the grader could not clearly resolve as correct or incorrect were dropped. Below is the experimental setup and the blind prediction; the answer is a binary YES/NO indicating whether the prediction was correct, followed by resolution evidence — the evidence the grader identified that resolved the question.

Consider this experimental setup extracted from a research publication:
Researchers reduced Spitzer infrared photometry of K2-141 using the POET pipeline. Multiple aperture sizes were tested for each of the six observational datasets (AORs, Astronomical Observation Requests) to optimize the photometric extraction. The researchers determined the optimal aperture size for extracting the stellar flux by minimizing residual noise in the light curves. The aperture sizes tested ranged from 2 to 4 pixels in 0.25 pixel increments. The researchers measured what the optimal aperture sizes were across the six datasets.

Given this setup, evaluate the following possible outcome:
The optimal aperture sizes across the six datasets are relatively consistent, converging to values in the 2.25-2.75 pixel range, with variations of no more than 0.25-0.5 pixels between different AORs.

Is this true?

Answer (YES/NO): NO